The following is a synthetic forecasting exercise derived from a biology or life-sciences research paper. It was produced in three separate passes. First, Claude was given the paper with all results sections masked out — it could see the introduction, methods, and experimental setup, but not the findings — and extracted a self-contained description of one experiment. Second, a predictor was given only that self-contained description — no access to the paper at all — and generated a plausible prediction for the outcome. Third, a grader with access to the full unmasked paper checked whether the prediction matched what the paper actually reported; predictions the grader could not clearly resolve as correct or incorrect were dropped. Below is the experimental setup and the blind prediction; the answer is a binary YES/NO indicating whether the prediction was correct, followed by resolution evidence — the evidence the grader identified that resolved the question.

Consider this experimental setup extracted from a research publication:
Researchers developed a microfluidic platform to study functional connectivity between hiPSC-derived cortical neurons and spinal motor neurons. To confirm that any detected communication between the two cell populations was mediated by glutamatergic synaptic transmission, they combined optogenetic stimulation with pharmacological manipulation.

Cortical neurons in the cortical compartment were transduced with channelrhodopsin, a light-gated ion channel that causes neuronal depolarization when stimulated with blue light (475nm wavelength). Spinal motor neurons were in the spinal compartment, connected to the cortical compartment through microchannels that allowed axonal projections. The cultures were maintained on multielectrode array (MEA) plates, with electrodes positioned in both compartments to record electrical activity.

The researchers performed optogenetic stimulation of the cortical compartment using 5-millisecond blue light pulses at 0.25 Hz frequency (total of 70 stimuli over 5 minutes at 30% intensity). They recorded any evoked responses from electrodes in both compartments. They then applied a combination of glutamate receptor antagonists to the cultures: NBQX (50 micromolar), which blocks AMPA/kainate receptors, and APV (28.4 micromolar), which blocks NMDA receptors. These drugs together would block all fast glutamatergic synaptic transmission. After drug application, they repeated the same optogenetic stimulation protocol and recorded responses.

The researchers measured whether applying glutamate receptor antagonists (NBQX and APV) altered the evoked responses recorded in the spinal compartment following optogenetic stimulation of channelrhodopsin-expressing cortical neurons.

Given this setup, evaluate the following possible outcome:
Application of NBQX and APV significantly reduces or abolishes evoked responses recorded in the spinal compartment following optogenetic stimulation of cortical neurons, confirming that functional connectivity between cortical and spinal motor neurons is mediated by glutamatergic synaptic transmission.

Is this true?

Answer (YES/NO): YES